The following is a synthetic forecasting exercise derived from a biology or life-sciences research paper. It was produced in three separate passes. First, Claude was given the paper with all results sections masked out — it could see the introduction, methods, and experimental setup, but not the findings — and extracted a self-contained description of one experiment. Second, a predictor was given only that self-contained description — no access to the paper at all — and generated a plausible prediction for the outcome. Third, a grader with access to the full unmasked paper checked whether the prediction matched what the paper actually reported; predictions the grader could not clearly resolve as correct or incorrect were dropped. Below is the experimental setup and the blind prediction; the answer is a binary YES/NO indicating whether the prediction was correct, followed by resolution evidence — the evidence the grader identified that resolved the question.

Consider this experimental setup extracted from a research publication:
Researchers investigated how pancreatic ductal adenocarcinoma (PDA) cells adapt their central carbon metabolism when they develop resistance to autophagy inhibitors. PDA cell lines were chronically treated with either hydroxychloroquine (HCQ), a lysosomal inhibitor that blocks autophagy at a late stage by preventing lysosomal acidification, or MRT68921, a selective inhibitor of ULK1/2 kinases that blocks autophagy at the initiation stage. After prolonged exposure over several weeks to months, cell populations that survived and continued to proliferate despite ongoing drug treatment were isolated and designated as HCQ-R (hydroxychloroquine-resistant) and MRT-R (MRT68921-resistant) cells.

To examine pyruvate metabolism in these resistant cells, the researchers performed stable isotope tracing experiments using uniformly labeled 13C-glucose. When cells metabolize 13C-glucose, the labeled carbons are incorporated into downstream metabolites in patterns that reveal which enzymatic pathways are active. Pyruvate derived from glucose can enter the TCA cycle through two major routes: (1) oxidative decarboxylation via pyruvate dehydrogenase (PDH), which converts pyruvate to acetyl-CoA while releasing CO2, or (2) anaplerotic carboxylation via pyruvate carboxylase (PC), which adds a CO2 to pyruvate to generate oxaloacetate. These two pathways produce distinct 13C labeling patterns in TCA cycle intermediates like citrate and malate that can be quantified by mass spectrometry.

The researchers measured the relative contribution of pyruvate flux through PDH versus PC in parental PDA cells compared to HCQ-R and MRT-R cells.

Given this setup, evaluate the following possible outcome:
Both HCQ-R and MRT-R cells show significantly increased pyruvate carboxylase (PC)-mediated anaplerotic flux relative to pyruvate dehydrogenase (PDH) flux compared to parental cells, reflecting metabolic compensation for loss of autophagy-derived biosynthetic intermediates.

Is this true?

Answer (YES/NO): YES